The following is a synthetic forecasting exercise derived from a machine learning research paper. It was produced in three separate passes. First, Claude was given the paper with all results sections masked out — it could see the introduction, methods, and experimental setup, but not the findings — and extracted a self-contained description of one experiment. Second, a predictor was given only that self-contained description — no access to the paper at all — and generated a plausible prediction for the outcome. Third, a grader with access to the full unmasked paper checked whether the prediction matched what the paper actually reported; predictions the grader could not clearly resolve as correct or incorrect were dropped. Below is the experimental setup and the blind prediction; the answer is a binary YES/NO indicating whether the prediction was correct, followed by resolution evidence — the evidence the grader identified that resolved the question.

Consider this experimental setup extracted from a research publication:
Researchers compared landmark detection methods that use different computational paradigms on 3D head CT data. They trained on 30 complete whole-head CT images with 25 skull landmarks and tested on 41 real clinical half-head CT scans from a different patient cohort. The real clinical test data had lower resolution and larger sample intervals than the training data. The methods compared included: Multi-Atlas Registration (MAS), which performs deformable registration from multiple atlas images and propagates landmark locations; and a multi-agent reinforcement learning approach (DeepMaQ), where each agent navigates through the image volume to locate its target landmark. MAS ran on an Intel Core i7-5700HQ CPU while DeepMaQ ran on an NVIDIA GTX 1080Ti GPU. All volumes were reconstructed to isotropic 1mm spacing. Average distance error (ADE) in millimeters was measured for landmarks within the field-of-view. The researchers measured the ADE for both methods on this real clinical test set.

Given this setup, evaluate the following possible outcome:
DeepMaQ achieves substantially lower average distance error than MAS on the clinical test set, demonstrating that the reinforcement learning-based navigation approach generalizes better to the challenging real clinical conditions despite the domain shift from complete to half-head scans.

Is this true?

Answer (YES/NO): NO